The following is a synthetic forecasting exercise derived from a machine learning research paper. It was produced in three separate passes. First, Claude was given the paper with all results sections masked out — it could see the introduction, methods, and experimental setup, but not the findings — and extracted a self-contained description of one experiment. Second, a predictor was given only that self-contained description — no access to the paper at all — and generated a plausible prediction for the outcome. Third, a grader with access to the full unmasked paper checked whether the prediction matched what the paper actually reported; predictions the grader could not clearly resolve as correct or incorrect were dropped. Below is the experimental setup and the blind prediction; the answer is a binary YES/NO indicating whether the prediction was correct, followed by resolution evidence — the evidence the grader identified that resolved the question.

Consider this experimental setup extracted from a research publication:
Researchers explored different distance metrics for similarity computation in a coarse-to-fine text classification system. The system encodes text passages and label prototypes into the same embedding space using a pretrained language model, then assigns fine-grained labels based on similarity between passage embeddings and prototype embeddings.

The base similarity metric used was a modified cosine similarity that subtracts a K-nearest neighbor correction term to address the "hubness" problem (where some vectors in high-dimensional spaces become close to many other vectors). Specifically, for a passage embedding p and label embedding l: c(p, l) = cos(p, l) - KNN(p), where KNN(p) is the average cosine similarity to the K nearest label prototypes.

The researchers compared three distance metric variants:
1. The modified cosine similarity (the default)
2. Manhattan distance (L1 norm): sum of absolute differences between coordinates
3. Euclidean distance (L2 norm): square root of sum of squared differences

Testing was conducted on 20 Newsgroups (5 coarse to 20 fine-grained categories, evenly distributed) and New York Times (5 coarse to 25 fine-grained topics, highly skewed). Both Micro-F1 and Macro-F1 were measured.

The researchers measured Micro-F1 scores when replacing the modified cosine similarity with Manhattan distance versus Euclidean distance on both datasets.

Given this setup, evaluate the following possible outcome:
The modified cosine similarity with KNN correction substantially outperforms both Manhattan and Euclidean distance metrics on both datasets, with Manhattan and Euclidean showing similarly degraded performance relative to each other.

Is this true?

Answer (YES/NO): NO